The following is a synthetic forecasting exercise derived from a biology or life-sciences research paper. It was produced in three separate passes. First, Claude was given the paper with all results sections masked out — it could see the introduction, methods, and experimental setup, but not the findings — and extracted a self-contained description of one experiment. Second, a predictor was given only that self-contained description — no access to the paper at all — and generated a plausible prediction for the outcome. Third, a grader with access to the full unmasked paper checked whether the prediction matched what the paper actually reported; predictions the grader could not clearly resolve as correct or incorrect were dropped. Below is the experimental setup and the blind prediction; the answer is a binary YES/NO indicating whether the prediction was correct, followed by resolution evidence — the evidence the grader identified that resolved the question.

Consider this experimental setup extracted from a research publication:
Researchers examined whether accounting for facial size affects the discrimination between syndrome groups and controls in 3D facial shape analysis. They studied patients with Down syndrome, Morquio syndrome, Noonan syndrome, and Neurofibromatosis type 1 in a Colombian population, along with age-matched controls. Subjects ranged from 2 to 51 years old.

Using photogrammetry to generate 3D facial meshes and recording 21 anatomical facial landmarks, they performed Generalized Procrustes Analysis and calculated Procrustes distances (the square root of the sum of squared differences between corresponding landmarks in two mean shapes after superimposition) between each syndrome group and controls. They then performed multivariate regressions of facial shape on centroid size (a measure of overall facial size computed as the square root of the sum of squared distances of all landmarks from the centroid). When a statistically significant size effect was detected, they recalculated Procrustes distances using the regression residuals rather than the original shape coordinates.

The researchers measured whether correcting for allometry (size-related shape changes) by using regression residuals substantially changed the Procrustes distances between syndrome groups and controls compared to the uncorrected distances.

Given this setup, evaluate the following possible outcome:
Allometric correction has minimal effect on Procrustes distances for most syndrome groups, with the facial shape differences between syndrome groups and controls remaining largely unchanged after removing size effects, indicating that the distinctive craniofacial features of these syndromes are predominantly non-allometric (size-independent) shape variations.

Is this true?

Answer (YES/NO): YES